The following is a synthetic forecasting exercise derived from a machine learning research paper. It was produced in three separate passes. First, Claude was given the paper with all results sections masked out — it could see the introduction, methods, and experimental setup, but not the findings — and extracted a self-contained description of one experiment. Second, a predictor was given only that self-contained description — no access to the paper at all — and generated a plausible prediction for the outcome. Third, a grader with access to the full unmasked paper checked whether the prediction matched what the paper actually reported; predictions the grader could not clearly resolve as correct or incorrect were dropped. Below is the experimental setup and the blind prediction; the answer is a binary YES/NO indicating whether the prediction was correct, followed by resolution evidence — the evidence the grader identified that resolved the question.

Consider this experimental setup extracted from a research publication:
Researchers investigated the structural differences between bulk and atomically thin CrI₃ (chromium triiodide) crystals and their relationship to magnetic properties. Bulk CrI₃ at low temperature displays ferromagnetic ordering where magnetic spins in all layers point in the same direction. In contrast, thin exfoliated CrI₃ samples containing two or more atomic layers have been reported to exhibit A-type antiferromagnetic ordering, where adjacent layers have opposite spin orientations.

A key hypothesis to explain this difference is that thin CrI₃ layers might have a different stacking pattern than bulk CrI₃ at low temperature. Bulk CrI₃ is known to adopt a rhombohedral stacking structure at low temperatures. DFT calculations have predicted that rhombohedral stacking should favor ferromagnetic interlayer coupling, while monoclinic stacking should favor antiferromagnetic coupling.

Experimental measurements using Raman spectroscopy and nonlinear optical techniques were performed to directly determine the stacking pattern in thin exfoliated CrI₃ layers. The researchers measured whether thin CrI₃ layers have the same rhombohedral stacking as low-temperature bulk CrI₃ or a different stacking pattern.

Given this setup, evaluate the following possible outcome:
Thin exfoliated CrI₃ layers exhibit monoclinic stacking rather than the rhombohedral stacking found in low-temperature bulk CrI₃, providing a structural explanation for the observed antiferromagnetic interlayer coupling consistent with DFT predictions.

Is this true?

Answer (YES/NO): YES